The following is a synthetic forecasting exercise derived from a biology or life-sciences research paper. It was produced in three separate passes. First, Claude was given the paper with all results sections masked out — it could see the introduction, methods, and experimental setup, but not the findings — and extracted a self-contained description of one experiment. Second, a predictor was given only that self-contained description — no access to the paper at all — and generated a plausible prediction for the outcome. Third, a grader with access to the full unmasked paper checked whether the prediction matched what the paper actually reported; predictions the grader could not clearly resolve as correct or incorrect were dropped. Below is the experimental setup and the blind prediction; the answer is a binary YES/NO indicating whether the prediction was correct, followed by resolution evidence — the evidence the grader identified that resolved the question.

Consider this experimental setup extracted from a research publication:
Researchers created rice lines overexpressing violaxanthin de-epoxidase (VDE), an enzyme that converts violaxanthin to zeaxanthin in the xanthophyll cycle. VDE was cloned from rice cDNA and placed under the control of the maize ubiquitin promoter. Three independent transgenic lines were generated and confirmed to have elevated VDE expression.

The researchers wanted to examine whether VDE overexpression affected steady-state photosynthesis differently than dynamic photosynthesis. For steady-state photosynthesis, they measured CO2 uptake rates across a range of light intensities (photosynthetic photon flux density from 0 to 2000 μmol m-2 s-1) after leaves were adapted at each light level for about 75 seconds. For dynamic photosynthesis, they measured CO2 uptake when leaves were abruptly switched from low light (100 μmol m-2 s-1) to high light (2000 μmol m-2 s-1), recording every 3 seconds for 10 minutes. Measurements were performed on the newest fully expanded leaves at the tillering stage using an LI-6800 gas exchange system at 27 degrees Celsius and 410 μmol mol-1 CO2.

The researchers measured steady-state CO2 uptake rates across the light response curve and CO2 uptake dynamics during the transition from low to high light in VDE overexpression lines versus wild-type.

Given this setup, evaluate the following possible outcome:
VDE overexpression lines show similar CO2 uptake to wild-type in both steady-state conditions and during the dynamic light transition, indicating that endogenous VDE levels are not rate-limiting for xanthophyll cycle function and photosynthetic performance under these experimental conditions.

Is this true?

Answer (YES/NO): NO